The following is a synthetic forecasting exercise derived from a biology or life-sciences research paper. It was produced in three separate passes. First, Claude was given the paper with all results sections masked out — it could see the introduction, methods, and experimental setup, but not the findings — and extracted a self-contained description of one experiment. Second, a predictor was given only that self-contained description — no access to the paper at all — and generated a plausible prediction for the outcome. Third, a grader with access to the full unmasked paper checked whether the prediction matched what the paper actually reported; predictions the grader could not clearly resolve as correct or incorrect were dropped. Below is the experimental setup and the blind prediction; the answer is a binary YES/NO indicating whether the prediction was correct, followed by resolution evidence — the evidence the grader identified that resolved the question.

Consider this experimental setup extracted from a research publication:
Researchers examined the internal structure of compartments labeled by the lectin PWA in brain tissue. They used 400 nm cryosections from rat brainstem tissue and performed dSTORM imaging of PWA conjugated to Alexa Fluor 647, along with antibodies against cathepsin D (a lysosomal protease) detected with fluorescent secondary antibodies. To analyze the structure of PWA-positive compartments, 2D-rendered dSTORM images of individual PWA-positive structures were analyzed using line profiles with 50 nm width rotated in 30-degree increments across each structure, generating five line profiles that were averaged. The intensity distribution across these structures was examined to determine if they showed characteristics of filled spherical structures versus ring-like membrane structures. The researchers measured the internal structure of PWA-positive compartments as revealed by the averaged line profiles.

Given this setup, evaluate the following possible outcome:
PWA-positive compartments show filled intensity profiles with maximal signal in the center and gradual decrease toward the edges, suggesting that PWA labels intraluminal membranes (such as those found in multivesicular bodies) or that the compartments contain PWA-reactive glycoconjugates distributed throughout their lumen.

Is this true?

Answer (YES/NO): YES